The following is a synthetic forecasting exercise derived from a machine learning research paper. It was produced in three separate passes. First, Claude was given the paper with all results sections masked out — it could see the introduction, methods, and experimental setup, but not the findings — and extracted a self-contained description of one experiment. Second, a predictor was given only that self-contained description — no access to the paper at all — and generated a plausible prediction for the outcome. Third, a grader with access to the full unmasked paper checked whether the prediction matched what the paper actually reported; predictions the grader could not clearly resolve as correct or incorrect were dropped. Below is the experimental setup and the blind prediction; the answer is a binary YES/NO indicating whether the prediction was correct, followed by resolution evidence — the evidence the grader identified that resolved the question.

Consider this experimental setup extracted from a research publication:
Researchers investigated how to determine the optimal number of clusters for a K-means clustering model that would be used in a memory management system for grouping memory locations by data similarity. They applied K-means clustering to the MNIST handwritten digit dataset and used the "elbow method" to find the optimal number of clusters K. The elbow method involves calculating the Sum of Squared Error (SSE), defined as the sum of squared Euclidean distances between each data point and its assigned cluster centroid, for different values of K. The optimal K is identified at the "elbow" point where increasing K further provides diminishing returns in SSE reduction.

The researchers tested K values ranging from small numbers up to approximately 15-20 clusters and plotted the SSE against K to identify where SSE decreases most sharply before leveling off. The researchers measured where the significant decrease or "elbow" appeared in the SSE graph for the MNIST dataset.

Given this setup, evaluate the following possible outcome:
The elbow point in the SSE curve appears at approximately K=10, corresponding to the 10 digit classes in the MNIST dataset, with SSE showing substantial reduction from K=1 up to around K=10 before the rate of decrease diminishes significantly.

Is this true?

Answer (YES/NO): NO